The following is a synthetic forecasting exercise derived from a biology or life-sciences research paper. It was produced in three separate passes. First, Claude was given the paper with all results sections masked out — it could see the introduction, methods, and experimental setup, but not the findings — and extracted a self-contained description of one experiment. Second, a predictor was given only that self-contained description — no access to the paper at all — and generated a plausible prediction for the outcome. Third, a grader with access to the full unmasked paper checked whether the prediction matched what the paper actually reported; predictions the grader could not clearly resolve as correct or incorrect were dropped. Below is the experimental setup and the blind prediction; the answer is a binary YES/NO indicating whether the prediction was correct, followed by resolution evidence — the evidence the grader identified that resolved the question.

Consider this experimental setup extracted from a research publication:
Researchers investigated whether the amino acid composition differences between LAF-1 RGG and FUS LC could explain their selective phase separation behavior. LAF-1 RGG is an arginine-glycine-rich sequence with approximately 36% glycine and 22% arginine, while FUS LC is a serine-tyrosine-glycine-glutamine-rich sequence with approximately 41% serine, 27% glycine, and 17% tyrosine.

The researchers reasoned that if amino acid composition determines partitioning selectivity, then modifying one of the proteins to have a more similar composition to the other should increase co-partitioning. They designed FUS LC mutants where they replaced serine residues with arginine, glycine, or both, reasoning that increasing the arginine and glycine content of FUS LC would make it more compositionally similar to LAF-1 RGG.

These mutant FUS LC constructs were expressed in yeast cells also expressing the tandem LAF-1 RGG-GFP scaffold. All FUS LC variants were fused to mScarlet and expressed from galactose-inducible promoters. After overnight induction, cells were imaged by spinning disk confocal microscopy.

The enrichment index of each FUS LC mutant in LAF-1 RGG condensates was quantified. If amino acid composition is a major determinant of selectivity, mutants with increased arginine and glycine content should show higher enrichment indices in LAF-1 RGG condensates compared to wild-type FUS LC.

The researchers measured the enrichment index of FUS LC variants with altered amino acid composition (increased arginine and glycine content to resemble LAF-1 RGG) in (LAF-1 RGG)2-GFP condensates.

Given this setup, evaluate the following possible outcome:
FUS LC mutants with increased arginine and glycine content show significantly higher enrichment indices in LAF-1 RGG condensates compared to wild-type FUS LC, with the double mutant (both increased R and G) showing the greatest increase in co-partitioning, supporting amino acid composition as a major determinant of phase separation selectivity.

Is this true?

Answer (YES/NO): NO